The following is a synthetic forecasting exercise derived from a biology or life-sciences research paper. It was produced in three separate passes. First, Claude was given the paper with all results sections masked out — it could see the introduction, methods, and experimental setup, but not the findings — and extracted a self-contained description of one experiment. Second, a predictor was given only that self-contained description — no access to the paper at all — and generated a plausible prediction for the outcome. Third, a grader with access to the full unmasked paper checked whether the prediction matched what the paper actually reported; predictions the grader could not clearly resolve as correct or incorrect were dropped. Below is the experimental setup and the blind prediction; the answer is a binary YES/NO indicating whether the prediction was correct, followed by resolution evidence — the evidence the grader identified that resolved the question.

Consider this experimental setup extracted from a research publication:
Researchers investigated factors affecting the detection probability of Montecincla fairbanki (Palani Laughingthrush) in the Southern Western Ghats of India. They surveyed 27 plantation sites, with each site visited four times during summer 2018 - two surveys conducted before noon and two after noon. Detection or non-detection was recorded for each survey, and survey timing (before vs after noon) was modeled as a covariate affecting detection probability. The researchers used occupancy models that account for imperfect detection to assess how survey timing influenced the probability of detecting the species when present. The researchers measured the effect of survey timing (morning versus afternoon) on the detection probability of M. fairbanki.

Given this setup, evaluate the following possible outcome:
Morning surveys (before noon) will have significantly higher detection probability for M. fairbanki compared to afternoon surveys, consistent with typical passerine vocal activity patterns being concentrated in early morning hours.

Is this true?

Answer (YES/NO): YES